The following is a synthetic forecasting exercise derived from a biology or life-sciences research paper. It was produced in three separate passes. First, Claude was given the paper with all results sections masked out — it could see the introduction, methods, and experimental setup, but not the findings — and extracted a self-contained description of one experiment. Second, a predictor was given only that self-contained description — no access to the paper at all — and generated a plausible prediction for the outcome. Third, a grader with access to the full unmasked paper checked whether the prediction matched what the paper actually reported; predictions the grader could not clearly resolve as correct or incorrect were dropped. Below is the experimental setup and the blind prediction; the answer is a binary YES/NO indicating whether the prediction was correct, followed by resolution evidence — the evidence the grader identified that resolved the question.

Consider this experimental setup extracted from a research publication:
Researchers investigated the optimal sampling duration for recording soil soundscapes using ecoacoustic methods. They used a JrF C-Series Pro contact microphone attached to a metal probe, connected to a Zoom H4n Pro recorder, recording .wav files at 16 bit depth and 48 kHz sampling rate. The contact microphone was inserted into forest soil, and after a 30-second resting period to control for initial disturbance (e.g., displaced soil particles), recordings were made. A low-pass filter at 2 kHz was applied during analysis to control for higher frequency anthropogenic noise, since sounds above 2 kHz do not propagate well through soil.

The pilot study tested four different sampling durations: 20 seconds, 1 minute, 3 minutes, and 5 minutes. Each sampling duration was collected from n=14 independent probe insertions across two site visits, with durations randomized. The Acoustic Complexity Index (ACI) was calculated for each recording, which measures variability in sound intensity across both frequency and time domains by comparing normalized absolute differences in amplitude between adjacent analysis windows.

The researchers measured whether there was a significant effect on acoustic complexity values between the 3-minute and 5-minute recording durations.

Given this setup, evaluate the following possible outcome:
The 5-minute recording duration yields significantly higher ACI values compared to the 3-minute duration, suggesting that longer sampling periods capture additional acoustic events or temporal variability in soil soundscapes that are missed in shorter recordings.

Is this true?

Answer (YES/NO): NO